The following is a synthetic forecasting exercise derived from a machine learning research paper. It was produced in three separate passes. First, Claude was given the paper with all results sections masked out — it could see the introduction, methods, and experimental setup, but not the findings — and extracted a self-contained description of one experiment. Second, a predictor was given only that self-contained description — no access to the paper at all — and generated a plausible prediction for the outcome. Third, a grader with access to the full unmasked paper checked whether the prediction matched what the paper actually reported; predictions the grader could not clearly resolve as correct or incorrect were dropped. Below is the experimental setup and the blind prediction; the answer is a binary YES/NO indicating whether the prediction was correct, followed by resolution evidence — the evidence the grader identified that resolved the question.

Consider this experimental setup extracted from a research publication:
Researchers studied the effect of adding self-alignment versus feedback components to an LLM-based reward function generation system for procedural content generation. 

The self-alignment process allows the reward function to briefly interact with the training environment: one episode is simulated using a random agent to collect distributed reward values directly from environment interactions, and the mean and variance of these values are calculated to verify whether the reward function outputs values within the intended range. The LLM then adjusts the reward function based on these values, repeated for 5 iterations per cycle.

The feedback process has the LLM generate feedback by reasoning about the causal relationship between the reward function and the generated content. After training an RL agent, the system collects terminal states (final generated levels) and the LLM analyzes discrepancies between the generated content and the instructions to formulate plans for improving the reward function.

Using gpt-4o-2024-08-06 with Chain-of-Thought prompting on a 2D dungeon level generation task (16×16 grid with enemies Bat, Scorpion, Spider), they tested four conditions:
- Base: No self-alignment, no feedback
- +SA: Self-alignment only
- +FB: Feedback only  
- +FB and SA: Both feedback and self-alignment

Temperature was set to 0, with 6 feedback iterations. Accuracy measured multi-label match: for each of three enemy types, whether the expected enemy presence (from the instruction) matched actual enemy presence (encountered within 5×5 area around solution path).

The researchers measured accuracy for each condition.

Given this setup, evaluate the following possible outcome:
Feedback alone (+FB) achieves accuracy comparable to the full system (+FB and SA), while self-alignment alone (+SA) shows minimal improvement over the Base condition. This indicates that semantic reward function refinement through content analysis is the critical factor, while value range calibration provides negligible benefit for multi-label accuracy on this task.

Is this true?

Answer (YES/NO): NO